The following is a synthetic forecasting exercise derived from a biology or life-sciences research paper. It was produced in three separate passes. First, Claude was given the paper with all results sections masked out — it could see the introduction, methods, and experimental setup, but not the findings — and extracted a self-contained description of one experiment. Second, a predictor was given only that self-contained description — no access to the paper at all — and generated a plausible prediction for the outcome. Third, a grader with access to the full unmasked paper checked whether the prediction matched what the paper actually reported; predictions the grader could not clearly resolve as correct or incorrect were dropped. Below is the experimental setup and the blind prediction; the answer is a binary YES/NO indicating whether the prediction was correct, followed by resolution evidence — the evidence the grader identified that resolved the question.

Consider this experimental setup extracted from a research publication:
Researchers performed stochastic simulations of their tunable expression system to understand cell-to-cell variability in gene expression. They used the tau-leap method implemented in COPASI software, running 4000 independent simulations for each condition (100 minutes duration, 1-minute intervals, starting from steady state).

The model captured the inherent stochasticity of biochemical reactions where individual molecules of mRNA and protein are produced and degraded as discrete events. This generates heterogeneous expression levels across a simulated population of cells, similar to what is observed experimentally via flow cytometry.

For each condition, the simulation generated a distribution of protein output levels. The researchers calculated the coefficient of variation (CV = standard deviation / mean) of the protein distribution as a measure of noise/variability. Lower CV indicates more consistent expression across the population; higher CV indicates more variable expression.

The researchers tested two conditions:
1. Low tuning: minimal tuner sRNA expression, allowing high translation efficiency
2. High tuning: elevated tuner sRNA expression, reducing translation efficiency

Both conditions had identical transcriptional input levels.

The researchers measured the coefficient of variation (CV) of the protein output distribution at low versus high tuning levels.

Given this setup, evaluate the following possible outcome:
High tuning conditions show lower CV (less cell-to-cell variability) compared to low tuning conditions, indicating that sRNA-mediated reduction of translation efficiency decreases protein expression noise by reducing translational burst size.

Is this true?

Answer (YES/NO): NO